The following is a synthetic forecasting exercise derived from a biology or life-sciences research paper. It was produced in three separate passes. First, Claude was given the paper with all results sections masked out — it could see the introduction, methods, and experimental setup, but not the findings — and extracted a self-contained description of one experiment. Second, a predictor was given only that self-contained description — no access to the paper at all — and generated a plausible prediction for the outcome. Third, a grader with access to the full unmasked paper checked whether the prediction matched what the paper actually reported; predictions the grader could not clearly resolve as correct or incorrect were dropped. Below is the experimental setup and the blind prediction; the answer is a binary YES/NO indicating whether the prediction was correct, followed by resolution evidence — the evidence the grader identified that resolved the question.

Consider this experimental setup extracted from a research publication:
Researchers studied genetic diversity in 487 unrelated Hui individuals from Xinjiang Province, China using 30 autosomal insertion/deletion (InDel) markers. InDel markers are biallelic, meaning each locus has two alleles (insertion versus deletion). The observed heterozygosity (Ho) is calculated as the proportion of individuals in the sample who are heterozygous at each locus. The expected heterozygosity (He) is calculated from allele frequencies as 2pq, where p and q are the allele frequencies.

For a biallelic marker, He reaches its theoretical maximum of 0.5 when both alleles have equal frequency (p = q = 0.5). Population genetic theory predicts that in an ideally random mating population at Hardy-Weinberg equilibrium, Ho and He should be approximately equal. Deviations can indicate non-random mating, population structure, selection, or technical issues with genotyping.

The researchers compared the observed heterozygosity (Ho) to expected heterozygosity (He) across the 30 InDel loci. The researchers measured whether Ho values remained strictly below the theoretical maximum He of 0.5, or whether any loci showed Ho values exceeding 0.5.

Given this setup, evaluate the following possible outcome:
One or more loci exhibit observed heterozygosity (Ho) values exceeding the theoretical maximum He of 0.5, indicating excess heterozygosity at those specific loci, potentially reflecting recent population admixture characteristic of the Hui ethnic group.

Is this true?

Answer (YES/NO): NO